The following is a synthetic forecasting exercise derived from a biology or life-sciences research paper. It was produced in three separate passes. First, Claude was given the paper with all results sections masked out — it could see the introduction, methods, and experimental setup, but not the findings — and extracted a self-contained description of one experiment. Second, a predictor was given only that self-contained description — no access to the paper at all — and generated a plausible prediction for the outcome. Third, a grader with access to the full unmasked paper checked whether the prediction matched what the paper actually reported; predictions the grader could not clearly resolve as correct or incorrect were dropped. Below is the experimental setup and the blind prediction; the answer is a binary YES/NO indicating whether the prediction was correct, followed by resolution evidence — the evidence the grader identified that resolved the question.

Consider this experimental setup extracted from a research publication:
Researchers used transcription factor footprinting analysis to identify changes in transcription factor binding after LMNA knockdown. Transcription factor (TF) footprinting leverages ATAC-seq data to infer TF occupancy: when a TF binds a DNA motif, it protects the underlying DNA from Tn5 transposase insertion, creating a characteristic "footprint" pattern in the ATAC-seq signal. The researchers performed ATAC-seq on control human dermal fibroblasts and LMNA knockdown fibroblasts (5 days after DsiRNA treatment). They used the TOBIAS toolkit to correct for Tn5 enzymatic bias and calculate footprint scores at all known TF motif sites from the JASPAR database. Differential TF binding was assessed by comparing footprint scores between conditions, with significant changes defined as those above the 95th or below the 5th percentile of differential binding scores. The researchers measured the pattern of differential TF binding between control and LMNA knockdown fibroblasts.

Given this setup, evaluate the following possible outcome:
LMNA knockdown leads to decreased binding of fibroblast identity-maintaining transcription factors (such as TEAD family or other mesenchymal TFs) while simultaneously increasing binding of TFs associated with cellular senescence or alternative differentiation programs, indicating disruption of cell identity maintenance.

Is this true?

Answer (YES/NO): NO